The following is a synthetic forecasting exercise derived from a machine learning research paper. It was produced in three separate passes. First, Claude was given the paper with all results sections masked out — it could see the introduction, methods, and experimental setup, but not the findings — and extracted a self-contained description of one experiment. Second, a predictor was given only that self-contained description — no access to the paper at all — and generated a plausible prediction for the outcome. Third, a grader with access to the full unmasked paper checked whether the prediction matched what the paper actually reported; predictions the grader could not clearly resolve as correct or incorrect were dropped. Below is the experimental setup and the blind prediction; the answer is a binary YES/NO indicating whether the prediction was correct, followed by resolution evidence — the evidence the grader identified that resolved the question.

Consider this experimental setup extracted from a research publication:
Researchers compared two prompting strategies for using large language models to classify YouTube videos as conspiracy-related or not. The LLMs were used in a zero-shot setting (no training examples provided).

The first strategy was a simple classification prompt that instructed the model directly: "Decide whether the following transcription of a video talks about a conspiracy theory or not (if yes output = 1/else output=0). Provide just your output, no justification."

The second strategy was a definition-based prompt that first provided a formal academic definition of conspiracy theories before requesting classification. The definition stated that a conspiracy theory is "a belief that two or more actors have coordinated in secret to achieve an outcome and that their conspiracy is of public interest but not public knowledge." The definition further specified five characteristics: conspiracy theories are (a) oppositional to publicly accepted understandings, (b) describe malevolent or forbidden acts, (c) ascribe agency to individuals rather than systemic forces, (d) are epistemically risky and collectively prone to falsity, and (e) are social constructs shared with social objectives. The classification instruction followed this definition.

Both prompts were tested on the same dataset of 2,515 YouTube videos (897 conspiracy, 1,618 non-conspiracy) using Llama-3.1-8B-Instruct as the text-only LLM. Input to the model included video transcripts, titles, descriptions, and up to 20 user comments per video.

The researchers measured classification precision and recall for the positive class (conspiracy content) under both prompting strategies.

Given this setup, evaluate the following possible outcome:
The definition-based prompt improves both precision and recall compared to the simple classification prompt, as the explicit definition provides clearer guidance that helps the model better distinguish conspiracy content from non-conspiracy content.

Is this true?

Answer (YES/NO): NO